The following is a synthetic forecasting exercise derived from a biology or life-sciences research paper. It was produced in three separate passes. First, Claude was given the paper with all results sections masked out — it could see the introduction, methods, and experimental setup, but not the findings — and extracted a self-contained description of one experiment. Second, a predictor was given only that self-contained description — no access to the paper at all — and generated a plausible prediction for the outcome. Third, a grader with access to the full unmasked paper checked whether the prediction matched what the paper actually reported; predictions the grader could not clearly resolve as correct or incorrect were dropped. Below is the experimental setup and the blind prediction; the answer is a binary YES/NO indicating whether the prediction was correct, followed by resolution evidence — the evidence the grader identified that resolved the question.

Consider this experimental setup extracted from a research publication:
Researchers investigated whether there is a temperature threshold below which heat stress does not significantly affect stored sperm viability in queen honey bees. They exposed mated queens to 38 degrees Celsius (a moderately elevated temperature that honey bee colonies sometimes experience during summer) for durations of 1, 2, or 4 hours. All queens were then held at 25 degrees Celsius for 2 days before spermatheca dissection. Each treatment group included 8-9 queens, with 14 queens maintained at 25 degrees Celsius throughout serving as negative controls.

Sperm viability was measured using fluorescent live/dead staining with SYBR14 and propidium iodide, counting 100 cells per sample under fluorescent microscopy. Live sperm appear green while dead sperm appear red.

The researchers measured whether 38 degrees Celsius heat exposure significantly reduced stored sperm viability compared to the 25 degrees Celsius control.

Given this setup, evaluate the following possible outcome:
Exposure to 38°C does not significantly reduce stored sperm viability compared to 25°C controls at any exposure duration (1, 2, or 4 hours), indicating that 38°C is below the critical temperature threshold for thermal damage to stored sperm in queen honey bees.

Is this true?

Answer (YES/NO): YES